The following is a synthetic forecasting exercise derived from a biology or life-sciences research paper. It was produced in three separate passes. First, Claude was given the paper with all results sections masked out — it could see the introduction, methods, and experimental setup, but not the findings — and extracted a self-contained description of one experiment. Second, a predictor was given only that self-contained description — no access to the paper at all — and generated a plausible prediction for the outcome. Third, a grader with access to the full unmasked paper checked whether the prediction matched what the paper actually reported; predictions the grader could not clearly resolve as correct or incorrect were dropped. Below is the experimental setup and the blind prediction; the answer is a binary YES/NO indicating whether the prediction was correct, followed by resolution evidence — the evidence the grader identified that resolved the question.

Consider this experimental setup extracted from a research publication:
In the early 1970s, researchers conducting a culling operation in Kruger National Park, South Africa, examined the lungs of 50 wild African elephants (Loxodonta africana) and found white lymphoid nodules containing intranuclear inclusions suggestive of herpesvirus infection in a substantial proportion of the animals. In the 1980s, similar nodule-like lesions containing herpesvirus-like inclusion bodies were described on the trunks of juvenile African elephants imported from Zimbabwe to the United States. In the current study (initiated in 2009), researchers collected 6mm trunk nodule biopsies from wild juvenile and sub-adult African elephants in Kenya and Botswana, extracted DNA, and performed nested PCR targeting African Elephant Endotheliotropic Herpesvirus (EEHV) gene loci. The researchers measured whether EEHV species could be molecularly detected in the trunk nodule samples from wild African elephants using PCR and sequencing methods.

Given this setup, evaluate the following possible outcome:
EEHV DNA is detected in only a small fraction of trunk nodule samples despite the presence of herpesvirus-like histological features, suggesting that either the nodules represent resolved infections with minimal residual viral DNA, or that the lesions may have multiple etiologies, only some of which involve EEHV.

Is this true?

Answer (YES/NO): NO